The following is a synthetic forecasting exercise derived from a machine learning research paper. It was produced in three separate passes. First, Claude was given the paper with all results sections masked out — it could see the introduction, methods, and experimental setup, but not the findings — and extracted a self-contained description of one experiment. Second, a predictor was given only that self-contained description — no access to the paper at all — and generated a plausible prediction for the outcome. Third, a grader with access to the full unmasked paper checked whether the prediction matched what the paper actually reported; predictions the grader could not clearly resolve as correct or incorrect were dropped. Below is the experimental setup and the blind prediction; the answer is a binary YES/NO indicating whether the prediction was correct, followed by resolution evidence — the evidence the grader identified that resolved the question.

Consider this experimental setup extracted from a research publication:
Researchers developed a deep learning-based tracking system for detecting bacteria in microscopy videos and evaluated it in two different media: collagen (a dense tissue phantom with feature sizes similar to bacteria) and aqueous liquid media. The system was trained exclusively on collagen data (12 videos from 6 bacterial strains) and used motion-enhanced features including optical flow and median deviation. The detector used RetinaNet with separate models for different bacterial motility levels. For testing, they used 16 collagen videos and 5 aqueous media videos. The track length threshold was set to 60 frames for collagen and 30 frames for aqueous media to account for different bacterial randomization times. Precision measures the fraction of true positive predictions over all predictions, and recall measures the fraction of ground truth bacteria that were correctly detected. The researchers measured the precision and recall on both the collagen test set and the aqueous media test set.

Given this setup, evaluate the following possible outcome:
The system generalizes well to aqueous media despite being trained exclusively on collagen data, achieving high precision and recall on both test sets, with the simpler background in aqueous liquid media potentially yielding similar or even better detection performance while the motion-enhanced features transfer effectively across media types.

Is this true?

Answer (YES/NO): NO